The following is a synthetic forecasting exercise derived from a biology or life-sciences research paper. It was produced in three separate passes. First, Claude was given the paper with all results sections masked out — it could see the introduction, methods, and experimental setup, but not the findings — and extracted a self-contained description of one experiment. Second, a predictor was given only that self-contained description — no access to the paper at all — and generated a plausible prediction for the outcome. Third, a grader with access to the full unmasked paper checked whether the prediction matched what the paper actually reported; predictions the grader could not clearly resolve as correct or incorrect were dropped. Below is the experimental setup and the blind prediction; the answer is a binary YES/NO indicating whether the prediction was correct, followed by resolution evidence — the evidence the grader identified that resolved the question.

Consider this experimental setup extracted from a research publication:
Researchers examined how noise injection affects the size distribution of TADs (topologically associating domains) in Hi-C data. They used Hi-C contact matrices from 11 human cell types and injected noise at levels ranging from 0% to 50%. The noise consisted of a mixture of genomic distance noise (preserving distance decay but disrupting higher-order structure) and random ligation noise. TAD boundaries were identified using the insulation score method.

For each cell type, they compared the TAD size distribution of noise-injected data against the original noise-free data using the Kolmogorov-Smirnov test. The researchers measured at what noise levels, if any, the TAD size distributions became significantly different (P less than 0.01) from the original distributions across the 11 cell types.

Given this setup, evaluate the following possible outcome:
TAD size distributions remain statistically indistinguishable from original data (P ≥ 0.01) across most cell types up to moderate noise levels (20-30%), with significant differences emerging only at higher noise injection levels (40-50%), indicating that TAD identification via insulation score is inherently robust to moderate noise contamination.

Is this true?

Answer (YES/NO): YES